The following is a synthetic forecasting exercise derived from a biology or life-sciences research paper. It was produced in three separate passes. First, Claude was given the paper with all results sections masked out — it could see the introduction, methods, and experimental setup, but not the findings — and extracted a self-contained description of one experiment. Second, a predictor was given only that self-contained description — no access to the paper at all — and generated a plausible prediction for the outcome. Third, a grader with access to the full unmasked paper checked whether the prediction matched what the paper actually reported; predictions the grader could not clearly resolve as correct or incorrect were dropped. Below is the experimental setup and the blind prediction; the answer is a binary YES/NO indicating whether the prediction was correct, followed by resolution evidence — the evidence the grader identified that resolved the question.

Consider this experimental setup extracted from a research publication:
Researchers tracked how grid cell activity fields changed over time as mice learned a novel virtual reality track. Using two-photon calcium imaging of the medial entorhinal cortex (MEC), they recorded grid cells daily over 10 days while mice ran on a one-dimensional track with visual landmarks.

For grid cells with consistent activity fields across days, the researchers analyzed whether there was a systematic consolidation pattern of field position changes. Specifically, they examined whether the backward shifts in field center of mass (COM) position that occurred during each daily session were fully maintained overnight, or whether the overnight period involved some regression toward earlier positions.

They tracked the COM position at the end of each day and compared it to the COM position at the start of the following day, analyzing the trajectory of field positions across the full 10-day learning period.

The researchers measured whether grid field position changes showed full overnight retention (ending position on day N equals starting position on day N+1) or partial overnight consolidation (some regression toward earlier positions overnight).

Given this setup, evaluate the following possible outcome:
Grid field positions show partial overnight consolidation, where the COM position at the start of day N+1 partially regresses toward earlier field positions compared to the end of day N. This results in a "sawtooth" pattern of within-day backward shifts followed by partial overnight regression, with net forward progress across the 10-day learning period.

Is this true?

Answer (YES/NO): NO